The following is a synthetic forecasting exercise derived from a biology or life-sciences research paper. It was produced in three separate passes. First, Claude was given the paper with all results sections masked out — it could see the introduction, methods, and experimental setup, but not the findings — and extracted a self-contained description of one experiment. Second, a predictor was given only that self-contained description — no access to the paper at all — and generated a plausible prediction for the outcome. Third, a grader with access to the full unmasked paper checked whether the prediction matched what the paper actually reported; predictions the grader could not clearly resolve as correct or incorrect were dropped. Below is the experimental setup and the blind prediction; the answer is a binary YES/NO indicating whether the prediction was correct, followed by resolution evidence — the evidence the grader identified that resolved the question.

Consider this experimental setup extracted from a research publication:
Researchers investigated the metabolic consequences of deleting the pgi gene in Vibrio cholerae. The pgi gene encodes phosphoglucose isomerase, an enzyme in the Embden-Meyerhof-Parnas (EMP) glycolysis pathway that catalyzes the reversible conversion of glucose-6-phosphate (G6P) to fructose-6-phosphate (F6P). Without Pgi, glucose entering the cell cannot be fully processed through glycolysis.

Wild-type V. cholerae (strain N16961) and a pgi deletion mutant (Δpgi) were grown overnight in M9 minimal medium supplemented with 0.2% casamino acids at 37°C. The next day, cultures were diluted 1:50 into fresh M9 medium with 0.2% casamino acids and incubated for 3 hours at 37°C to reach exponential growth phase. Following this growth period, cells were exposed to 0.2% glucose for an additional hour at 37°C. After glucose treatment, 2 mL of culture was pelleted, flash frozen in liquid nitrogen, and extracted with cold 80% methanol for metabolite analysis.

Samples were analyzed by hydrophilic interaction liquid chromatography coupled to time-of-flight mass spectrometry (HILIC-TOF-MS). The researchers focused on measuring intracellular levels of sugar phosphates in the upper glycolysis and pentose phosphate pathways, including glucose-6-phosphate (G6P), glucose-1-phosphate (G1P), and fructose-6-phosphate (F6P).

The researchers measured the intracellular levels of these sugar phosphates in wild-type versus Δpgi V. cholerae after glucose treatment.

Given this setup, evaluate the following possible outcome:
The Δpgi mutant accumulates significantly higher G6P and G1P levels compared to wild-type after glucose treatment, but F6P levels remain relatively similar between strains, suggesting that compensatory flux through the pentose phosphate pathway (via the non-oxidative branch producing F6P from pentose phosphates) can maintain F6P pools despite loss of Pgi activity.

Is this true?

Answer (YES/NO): NO